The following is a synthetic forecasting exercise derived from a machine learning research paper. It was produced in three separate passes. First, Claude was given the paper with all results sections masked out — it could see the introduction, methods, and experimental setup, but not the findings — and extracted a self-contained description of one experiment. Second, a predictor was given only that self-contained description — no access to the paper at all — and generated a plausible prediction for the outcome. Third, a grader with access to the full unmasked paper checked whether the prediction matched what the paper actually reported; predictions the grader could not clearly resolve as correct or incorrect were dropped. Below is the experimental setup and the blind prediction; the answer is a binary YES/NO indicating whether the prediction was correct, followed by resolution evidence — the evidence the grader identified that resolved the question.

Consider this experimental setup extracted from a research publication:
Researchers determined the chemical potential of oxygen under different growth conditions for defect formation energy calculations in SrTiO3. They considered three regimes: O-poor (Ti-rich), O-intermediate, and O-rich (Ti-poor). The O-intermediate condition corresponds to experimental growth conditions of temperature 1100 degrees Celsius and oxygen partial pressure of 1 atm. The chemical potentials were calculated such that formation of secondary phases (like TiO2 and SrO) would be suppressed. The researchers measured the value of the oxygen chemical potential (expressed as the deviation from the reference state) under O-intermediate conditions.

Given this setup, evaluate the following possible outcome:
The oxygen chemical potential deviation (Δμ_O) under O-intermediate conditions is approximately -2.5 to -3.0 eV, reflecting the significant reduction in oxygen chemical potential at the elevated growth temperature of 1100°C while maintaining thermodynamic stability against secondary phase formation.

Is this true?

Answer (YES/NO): NO